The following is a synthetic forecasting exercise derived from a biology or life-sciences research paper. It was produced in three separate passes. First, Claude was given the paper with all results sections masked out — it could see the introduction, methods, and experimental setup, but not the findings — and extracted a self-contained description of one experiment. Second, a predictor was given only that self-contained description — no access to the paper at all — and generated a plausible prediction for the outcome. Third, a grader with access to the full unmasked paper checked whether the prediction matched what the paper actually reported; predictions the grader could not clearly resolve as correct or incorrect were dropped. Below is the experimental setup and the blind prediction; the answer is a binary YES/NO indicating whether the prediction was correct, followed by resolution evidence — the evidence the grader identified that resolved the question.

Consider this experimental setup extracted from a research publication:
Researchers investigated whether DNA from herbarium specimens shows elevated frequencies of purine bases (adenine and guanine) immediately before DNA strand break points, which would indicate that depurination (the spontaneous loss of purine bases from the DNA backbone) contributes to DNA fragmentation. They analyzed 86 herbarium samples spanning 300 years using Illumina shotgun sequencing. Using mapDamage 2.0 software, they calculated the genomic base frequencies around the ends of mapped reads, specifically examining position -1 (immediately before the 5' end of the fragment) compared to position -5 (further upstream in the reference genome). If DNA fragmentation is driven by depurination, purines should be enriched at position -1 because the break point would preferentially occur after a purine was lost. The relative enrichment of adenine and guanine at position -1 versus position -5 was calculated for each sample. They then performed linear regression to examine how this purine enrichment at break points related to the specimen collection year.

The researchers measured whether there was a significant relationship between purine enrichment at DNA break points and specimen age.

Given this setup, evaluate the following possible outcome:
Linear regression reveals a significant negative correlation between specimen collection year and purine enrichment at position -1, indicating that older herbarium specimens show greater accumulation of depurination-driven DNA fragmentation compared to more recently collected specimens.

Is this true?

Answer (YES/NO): NO